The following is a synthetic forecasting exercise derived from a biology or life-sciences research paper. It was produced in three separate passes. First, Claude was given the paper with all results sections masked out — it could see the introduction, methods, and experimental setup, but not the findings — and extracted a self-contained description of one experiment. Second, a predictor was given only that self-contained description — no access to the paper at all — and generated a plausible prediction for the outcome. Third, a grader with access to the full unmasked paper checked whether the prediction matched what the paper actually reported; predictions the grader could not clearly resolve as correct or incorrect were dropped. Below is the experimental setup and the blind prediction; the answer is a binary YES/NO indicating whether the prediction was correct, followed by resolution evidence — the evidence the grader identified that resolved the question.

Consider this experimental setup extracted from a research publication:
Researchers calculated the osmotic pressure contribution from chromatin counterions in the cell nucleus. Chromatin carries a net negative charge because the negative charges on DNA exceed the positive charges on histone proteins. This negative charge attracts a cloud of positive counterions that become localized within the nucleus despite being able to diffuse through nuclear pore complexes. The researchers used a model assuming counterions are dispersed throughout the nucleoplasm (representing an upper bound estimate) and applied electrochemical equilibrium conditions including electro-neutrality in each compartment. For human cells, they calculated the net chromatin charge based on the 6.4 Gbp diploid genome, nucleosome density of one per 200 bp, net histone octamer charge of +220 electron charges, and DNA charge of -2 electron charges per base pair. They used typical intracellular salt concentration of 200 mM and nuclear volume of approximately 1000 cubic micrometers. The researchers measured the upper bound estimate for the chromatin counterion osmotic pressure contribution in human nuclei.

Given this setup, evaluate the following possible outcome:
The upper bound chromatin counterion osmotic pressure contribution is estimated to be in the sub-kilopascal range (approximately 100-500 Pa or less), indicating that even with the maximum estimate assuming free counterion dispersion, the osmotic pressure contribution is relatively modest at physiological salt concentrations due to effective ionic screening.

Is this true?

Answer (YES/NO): YES